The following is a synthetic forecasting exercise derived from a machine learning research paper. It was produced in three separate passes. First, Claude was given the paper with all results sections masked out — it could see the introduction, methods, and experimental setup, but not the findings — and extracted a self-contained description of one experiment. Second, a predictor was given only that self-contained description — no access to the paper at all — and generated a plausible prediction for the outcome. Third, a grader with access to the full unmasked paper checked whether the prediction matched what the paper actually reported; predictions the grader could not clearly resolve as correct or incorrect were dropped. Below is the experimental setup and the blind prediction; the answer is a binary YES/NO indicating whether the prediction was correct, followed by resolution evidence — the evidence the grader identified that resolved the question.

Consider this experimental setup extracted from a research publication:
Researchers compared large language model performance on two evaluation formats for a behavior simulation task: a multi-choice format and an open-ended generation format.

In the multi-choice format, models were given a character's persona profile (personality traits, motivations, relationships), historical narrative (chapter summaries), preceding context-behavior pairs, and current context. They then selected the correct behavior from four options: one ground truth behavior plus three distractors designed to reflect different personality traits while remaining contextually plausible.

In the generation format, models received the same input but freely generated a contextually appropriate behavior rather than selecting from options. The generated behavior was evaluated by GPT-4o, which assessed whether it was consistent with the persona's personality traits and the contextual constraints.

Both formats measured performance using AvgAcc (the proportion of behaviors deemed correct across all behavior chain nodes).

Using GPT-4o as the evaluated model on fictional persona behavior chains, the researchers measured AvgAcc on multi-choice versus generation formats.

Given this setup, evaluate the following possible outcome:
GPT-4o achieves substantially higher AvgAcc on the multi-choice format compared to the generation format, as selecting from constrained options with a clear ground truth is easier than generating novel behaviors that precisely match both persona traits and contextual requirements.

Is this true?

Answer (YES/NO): YES